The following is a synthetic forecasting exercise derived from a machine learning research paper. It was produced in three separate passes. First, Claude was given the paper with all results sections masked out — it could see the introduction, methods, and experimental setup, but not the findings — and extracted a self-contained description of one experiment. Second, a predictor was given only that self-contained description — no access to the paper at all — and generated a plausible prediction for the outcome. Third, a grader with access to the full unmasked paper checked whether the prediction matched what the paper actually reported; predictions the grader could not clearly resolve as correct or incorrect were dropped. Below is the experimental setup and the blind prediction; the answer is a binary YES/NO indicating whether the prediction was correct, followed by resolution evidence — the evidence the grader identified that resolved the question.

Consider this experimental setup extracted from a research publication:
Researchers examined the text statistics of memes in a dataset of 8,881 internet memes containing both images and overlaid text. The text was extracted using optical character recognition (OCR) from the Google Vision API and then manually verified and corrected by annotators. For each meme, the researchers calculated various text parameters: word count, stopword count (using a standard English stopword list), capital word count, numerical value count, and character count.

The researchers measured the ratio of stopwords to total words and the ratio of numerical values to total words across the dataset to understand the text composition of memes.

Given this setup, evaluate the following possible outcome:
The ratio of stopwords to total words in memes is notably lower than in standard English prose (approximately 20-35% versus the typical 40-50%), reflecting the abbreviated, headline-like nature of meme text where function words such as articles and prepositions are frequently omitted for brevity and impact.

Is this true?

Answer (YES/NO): NO